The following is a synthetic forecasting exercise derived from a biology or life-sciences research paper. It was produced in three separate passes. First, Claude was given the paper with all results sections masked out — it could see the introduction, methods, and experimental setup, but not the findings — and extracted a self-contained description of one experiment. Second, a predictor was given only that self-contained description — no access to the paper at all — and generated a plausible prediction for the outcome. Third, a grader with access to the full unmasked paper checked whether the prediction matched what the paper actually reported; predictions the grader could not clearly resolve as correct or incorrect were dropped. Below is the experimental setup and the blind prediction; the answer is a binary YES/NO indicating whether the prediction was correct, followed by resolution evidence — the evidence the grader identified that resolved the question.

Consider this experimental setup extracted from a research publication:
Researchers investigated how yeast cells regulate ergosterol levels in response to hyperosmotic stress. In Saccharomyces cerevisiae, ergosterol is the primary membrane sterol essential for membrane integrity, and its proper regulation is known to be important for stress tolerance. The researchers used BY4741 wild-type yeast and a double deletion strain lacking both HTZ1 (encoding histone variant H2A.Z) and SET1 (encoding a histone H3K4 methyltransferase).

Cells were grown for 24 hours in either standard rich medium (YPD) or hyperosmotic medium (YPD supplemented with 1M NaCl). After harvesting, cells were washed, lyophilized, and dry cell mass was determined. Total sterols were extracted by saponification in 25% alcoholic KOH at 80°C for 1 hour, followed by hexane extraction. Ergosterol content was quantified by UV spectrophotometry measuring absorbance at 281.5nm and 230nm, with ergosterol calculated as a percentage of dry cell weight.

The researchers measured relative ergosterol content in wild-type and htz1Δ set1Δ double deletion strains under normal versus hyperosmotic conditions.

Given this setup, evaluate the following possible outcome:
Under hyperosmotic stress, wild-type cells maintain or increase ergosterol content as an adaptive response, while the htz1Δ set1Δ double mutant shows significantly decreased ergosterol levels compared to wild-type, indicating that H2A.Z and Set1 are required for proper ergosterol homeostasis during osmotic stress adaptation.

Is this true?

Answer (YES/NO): NO